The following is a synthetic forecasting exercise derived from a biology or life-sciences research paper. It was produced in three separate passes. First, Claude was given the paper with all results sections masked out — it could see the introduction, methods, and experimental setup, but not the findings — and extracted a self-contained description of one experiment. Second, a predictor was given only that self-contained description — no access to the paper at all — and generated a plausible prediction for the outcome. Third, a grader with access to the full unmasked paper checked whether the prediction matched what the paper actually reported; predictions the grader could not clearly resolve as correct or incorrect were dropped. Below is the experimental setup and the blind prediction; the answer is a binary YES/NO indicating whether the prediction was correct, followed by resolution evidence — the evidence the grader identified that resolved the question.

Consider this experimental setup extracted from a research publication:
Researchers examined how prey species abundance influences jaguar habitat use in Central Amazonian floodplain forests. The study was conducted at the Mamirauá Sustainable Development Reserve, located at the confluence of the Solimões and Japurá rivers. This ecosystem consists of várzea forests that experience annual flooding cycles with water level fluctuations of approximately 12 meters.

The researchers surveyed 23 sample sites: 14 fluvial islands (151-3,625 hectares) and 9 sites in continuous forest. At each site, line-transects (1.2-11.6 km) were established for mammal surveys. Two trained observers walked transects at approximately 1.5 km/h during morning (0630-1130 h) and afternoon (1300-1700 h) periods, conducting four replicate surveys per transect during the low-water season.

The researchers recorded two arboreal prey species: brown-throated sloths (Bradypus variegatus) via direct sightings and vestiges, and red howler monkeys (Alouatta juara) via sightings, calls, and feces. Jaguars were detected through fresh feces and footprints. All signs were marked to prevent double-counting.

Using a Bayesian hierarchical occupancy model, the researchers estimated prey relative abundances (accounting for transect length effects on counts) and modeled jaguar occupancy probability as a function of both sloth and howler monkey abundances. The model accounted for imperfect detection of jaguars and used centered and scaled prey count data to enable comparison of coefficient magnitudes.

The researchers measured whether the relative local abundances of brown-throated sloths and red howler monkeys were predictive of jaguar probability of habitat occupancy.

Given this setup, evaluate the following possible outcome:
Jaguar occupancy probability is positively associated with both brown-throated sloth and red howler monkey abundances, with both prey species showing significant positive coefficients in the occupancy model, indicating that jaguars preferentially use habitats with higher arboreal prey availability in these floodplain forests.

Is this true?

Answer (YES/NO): NO